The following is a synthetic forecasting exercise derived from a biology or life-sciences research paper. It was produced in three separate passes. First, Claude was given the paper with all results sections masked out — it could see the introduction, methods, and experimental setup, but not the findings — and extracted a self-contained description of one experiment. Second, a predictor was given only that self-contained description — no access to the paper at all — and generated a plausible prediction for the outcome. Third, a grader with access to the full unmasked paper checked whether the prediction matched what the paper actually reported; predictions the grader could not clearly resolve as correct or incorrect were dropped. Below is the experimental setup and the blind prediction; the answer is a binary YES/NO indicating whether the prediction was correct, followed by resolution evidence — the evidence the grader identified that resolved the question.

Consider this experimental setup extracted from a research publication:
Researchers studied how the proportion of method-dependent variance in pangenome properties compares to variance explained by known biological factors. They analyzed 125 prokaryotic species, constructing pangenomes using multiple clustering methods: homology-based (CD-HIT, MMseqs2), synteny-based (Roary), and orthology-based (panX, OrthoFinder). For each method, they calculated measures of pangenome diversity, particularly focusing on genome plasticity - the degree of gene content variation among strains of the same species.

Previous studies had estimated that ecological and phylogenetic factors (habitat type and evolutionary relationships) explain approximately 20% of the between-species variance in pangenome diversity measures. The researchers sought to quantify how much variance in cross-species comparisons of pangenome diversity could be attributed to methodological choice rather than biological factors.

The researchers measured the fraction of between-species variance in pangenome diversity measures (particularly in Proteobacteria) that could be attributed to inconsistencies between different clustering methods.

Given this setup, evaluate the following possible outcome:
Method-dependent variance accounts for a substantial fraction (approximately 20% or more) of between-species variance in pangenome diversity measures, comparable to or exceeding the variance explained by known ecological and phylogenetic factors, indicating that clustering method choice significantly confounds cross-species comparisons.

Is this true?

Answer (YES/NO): YES